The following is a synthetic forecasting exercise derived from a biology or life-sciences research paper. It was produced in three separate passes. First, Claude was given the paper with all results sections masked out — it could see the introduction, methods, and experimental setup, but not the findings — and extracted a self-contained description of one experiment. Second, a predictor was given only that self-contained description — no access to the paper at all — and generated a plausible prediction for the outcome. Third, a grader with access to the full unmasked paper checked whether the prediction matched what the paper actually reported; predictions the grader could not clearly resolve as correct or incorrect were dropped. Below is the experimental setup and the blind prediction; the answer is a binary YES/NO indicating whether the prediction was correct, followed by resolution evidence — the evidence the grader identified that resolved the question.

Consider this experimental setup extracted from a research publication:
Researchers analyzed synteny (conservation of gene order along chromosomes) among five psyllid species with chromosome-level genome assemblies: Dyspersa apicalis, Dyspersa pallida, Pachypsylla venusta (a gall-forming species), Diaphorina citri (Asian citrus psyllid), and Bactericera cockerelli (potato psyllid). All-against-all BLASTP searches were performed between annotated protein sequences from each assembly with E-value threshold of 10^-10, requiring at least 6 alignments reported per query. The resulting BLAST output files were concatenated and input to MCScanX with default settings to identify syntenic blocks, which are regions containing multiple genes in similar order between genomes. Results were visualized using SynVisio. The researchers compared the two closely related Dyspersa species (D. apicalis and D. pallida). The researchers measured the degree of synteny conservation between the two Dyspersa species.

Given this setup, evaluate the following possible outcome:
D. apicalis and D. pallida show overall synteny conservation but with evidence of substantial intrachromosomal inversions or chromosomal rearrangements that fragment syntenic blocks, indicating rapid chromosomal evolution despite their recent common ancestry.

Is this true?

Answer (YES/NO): NO